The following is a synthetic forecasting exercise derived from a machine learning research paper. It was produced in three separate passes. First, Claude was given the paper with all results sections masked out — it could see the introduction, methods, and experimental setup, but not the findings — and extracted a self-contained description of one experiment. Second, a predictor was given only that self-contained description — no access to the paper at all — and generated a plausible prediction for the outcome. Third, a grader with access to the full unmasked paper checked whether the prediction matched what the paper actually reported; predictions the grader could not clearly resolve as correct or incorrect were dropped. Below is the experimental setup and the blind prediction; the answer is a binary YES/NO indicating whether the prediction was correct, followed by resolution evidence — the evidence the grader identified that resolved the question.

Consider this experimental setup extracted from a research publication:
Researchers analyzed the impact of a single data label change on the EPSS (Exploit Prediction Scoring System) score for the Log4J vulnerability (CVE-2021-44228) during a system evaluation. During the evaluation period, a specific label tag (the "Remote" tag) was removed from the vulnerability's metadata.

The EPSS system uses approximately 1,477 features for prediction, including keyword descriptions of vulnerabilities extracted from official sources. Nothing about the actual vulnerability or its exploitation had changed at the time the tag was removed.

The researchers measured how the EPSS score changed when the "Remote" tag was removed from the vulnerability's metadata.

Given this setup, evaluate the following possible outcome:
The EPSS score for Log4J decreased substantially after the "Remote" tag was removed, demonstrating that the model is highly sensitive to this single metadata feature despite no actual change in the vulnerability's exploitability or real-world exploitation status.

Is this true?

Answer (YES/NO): YES